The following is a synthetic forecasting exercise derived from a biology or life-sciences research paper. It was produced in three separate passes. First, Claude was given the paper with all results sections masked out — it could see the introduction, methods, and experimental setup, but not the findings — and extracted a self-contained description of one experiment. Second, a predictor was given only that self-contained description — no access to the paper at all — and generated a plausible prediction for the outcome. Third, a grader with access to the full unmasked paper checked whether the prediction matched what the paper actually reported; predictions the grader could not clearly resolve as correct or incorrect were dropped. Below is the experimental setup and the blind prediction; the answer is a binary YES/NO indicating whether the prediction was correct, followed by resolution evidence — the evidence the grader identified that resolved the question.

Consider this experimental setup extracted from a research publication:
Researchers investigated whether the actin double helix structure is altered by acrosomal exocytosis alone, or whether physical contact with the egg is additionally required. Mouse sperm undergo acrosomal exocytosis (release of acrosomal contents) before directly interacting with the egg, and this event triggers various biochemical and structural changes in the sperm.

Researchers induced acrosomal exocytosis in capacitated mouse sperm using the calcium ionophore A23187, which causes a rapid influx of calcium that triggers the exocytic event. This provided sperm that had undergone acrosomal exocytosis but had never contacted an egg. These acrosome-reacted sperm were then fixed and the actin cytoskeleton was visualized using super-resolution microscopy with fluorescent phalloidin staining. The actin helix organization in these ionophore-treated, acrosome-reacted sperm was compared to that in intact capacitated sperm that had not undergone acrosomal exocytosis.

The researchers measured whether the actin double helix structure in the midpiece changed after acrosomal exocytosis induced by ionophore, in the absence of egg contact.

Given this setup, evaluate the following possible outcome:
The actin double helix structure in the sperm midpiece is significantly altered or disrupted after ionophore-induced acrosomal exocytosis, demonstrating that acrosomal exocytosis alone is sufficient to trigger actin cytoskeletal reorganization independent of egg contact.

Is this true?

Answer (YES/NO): YES